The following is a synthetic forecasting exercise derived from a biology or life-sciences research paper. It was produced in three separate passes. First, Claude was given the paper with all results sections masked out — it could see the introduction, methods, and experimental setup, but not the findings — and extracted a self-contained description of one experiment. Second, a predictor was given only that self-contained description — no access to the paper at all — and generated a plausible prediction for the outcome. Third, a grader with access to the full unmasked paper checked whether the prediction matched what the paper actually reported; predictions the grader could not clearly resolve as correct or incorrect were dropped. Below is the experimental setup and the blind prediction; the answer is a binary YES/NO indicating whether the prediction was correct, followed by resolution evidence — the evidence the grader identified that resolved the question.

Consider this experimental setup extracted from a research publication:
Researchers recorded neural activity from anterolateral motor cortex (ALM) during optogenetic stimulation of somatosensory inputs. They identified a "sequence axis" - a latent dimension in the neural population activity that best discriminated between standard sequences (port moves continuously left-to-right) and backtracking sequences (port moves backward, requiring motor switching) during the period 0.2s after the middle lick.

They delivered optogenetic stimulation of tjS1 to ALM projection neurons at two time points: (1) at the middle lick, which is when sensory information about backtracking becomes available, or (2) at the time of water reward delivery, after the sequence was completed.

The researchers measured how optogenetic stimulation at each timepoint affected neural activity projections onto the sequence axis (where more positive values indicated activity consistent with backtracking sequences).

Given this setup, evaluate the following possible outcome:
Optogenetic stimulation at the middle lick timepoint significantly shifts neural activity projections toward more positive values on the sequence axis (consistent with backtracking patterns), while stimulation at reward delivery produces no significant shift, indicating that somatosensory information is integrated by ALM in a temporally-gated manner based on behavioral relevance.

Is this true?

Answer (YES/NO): YES